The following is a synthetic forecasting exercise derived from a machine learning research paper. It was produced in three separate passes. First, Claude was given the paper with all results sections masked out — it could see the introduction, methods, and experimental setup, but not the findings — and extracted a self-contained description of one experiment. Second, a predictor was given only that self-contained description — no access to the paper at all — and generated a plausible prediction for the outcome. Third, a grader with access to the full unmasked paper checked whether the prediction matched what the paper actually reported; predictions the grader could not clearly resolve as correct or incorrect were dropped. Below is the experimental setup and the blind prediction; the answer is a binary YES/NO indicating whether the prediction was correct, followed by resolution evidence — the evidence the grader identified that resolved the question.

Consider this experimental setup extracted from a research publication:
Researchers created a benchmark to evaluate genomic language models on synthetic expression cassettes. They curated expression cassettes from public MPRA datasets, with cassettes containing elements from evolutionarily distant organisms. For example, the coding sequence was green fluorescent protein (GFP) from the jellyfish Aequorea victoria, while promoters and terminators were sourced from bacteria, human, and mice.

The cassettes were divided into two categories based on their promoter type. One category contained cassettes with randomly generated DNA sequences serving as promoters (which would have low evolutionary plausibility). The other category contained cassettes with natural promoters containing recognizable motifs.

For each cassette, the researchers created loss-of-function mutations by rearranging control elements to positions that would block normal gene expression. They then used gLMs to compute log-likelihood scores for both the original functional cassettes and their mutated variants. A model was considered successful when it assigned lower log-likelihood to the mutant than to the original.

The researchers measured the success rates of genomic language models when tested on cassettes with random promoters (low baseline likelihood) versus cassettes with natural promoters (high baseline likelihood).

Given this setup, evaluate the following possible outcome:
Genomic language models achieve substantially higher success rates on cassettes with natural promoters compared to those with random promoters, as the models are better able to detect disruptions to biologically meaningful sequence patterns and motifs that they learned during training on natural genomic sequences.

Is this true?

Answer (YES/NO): YES